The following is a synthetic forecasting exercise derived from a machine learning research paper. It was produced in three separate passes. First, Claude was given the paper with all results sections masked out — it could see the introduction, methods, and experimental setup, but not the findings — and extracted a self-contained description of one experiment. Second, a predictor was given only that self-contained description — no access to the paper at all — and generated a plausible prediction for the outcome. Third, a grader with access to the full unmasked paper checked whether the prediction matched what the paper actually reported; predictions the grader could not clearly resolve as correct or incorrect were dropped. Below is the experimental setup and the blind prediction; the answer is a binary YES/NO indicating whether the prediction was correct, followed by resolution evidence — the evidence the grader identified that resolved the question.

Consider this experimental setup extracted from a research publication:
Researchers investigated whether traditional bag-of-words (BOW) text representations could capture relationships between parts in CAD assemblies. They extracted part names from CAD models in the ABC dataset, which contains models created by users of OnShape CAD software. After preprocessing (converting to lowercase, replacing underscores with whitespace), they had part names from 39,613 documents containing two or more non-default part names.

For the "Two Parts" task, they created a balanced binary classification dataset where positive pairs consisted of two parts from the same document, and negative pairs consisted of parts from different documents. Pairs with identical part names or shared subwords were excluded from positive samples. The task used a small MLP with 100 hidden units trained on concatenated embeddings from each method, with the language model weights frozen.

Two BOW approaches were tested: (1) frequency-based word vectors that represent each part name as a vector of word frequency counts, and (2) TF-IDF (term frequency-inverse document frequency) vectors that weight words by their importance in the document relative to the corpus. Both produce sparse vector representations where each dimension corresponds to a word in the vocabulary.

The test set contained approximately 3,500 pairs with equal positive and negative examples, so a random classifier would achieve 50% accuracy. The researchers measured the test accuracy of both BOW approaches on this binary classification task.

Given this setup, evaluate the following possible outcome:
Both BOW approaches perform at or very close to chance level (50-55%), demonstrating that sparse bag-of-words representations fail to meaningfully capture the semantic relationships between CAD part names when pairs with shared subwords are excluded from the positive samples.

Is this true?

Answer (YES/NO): YES